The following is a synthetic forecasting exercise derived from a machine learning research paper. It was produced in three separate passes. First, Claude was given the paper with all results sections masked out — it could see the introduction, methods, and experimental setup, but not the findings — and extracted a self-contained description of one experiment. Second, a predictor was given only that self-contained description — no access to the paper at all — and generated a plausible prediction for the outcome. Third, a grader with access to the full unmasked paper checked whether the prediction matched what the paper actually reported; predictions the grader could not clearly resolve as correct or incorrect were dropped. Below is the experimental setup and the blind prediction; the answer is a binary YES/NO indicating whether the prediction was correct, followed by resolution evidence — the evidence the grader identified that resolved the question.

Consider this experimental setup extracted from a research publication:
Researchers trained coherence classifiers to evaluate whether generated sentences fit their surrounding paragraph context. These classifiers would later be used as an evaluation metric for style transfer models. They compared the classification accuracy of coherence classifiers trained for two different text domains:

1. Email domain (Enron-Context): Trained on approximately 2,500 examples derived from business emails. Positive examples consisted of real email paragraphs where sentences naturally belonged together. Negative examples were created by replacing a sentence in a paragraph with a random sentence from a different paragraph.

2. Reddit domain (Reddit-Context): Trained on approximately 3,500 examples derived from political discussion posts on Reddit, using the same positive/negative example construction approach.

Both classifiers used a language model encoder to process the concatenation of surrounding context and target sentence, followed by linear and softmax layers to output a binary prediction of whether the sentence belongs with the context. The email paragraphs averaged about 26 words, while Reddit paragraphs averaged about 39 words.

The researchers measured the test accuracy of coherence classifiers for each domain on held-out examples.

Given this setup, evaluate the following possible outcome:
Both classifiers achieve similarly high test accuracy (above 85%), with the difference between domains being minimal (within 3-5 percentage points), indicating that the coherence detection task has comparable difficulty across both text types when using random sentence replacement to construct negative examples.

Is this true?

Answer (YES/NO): NO